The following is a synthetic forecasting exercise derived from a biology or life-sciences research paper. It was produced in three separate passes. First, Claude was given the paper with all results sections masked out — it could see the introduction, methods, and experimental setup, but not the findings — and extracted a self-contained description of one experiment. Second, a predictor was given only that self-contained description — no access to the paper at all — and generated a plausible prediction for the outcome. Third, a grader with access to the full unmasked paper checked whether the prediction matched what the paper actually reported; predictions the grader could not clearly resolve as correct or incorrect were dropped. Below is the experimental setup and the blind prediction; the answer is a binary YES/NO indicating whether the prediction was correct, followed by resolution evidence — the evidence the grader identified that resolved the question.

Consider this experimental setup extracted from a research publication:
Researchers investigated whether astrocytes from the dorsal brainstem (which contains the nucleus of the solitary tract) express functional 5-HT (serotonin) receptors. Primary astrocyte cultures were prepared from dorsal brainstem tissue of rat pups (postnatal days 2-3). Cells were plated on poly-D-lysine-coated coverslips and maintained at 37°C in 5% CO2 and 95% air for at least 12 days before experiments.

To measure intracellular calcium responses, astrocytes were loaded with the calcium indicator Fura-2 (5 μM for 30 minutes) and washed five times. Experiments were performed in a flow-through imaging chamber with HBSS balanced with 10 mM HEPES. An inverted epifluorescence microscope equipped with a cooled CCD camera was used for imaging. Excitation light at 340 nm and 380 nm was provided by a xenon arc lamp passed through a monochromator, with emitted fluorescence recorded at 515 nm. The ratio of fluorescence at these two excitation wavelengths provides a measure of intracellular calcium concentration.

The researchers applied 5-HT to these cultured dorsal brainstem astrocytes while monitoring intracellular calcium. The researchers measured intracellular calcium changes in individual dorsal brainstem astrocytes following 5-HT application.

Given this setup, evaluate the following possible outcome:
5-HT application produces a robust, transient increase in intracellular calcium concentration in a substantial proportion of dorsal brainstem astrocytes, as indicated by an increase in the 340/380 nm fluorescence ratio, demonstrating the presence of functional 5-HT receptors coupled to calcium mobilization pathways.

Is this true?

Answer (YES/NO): YES